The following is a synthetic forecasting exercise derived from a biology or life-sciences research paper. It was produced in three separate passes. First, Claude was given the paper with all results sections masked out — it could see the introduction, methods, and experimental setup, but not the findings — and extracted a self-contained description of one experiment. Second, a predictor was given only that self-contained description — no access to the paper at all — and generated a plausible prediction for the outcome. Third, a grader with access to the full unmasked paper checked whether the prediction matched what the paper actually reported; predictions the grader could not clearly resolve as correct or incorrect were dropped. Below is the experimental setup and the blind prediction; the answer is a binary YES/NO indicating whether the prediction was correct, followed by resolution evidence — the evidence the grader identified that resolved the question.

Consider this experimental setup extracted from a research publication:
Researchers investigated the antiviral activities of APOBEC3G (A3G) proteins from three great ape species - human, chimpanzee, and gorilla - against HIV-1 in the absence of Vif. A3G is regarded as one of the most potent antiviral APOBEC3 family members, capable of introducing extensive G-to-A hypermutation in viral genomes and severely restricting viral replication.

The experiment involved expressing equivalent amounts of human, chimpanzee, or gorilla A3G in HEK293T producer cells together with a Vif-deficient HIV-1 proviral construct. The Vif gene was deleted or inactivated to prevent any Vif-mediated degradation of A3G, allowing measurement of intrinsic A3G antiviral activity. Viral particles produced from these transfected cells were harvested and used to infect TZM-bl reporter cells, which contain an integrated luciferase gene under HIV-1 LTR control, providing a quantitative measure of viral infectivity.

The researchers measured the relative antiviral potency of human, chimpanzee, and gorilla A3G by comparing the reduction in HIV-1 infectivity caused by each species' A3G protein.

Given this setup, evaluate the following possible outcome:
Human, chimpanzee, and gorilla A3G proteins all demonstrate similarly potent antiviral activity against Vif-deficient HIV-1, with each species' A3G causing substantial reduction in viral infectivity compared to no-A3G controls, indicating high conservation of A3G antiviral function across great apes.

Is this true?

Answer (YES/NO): YES